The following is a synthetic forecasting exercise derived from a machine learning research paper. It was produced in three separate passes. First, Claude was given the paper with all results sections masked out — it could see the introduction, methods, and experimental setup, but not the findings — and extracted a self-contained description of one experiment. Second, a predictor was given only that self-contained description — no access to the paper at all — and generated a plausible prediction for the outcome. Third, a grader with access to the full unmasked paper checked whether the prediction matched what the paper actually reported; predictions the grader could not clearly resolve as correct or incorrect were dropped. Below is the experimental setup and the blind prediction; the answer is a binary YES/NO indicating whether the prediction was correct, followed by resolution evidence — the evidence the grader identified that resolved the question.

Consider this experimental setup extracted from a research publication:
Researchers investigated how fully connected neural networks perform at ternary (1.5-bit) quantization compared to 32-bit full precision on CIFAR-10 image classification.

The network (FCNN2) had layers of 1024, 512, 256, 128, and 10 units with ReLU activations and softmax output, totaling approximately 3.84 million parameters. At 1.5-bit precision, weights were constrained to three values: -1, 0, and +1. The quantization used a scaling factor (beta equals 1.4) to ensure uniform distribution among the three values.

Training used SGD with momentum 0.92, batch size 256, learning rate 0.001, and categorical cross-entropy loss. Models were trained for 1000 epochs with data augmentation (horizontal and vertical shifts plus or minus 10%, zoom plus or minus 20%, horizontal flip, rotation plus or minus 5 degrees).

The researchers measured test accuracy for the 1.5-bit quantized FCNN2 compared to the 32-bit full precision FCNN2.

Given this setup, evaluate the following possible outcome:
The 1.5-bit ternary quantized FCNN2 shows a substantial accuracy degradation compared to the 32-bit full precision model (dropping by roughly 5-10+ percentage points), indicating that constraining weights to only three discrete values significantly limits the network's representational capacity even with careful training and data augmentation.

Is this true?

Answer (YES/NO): NO